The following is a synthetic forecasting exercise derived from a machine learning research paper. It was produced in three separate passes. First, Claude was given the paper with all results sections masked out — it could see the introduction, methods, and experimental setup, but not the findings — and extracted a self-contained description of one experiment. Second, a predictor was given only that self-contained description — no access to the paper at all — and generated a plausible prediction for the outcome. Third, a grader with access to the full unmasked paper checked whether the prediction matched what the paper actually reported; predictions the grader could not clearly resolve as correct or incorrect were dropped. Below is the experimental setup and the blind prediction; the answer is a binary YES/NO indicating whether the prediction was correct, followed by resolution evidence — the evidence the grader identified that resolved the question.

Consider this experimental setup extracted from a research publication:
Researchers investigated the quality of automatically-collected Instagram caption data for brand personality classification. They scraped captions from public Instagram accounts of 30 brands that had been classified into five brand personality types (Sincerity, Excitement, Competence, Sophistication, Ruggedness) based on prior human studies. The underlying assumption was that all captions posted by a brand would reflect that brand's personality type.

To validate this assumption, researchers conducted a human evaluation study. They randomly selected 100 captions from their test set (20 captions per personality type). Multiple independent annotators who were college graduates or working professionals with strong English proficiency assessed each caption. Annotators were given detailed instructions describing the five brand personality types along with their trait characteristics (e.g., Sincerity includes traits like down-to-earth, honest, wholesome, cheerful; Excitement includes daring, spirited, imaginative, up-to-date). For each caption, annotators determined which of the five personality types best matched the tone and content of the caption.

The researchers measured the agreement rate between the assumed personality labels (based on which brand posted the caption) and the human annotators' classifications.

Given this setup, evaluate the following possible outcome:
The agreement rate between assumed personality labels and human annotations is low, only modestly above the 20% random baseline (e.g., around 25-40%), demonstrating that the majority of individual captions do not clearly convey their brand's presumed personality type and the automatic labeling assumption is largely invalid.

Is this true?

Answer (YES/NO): YES